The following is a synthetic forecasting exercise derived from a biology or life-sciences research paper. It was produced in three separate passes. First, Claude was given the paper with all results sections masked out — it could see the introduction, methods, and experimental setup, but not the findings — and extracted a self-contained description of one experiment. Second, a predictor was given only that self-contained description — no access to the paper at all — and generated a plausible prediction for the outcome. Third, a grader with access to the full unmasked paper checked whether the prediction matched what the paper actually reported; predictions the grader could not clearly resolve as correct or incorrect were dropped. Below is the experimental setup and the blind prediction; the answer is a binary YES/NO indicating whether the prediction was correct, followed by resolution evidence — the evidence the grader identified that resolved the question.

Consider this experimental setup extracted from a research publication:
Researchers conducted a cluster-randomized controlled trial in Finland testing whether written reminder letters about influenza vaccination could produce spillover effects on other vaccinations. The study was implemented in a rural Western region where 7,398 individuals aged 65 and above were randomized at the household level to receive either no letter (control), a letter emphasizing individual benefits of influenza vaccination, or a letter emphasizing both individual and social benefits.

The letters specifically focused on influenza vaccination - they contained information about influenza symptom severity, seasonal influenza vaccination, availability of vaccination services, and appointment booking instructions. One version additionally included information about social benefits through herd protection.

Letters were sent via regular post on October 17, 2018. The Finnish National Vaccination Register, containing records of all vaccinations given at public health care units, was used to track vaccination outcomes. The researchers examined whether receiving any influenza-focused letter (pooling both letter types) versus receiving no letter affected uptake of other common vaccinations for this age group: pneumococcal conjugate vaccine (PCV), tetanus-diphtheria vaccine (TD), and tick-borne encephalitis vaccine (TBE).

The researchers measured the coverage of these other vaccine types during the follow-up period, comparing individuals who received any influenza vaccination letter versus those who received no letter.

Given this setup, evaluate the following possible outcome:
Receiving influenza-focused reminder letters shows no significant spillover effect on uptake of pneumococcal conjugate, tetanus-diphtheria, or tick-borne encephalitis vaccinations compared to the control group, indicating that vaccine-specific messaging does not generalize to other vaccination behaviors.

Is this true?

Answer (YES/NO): YES